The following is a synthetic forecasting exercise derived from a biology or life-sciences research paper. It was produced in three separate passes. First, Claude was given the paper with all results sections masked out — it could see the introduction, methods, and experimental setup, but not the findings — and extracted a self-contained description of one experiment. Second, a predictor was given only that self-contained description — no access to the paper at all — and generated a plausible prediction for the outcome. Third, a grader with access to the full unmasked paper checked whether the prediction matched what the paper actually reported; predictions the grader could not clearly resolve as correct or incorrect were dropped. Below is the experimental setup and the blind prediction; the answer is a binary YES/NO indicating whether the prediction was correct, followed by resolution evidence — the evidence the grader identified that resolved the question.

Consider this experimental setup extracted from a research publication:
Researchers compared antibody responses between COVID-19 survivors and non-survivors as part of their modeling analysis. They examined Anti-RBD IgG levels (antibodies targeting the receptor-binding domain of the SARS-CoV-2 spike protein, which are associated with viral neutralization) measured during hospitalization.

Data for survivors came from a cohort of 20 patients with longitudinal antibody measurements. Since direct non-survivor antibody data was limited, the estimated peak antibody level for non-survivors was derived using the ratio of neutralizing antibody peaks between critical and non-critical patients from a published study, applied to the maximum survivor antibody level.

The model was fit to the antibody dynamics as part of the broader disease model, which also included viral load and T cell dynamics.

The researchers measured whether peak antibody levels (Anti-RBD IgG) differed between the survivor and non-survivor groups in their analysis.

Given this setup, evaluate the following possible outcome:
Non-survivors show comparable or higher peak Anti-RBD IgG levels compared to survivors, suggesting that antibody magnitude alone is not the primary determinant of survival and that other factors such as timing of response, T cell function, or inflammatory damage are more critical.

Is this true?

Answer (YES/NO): YES